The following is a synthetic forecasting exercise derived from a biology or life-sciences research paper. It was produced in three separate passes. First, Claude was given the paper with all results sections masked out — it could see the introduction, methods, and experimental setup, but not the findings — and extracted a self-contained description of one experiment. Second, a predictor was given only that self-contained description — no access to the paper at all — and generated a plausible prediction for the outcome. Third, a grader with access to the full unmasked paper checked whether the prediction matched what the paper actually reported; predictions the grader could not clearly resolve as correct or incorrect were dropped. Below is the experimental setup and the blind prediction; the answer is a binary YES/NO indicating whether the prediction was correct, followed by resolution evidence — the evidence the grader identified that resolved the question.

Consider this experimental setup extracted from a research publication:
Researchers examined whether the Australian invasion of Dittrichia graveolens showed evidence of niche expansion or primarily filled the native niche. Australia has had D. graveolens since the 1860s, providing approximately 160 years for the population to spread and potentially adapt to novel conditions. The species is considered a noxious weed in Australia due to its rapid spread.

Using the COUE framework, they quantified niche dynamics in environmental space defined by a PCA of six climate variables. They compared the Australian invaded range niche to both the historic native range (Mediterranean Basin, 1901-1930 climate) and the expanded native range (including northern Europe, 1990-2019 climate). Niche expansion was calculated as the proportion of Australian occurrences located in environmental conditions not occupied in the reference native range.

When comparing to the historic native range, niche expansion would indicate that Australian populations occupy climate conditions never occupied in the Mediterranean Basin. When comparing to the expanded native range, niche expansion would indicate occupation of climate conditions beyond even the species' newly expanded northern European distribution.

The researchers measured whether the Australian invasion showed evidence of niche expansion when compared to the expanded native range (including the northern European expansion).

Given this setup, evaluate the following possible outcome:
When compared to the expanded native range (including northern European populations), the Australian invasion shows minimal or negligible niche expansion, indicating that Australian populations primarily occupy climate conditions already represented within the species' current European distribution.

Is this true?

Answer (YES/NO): YES